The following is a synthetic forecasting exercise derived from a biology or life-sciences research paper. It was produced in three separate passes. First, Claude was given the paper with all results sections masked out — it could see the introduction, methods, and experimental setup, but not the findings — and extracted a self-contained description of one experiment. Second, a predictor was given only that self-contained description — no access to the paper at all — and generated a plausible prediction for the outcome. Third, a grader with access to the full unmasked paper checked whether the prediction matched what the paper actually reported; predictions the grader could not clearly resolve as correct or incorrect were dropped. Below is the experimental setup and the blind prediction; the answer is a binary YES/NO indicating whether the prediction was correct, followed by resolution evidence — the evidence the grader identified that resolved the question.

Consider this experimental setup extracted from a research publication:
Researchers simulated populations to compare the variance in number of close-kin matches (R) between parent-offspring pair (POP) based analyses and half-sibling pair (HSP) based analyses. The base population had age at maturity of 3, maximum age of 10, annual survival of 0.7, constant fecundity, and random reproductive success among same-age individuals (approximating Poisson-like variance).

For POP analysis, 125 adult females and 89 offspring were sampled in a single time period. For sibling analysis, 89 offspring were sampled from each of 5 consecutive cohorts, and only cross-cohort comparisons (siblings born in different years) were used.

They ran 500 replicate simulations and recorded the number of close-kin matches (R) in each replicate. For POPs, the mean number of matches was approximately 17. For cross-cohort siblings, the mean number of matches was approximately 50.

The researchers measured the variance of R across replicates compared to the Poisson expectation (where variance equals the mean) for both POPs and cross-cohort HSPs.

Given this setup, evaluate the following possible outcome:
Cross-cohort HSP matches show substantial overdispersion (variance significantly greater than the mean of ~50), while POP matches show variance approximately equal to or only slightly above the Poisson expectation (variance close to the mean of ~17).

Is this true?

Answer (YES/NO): YES